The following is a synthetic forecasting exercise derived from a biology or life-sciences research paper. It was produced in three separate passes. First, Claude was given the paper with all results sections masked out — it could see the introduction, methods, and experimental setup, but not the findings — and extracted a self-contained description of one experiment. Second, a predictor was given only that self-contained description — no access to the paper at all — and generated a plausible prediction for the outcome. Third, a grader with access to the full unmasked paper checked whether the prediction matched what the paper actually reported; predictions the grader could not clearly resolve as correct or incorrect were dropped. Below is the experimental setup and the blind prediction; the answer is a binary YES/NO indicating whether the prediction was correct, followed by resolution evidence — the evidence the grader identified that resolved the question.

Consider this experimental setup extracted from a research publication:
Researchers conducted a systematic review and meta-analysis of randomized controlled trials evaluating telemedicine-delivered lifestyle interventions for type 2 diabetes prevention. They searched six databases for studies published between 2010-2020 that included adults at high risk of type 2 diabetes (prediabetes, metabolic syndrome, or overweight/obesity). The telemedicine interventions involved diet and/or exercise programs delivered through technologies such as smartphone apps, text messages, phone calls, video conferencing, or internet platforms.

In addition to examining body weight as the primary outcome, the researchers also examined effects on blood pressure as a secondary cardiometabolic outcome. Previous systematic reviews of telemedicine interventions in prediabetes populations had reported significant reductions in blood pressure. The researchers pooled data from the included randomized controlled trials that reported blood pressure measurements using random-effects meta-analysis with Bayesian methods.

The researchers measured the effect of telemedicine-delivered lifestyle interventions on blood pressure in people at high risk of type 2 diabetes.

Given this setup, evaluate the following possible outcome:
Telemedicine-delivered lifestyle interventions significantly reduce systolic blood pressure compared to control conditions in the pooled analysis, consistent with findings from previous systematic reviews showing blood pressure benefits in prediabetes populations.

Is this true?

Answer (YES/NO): NO